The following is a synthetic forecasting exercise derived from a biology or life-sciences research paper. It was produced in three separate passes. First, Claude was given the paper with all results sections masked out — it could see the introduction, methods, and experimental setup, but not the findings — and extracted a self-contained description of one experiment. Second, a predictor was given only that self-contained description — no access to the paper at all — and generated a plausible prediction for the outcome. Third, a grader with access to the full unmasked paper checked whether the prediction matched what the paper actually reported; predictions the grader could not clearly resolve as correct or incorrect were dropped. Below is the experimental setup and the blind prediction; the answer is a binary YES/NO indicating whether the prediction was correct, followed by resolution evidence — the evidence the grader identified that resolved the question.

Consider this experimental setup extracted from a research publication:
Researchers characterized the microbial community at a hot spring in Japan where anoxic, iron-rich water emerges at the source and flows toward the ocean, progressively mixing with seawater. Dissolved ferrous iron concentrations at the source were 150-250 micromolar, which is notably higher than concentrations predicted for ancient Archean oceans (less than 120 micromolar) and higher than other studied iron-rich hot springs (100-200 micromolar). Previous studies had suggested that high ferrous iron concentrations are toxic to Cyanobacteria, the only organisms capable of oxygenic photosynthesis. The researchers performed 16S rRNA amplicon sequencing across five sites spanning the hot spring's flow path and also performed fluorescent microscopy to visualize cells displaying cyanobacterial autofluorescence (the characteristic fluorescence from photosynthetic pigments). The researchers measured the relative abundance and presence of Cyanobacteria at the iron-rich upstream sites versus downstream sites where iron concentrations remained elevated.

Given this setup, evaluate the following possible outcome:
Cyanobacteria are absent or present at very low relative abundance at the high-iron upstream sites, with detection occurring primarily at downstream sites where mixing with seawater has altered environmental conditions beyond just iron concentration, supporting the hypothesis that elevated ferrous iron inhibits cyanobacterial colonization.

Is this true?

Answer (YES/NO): NO